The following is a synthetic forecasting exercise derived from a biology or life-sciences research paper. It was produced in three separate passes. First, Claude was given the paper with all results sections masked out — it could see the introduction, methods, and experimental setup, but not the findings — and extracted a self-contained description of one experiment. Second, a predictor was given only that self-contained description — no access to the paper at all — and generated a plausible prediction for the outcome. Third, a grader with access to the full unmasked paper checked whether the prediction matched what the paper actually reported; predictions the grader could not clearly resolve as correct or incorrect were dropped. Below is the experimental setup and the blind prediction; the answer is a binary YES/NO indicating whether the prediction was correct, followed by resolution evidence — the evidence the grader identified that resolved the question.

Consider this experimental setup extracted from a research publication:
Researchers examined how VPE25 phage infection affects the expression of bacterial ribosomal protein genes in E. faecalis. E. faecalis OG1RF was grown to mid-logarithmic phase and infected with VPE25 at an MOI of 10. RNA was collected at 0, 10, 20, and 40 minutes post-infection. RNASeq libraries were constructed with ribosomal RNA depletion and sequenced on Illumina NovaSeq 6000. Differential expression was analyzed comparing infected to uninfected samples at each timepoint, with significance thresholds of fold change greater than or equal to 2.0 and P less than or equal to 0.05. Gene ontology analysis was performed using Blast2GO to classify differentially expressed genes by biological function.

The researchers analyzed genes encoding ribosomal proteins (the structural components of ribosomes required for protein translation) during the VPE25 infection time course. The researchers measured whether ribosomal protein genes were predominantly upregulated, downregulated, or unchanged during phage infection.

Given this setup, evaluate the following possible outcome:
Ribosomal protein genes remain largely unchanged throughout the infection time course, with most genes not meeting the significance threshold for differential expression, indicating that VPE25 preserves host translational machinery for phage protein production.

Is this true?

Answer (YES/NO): NO